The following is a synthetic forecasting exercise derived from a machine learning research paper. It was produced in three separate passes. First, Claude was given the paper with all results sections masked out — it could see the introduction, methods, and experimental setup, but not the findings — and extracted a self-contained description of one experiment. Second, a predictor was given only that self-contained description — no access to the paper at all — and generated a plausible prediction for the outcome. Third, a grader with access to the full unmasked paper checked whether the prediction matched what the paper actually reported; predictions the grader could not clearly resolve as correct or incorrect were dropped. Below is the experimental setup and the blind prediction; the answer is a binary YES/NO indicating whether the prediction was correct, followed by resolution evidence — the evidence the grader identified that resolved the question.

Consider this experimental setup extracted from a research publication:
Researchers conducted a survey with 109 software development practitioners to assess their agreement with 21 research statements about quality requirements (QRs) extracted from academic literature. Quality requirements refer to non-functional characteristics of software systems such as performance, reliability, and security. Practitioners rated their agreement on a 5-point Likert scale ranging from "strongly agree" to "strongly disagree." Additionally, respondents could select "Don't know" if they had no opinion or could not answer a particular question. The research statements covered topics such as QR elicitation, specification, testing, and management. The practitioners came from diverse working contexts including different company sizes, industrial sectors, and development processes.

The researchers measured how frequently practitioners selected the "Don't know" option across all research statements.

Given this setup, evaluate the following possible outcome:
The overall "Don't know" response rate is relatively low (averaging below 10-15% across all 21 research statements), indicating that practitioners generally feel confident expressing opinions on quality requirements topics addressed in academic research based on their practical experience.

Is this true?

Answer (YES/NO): YES